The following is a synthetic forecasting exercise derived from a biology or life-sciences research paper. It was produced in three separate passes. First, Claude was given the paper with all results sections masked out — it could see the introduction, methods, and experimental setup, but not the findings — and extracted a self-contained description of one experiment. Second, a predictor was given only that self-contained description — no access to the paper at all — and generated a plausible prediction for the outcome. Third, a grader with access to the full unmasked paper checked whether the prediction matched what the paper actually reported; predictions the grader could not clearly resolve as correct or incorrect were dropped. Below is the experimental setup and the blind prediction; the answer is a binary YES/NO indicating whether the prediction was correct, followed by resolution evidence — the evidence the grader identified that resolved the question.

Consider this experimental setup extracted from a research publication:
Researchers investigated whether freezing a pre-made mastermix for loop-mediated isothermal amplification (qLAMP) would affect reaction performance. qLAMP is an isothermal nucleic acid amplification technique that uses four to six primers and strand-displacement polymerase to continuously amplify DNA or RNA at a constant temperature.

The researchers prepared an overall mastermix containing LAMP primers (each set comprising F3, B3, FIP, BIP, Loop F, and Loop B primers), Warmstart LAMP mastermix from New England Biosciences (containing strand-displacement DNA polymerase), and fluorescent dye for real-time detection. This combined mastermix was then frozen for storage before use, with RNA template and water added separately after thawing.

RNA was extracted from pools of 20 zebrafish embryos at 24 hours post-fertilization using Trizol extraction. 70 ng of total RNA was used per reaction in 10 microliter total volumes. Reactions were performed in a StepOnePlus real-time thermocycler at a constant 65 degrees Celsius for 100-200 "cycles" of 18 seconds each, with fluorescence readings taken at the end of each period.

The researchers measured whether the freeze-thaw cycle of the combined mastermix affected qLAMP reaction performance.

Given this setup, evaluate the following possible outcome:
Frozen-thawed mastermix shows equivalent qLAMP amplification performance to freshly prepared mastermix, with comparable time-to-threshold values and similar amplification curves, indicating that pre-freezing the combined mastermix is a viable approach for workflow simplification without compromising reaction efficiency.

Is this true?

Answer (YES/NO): YES